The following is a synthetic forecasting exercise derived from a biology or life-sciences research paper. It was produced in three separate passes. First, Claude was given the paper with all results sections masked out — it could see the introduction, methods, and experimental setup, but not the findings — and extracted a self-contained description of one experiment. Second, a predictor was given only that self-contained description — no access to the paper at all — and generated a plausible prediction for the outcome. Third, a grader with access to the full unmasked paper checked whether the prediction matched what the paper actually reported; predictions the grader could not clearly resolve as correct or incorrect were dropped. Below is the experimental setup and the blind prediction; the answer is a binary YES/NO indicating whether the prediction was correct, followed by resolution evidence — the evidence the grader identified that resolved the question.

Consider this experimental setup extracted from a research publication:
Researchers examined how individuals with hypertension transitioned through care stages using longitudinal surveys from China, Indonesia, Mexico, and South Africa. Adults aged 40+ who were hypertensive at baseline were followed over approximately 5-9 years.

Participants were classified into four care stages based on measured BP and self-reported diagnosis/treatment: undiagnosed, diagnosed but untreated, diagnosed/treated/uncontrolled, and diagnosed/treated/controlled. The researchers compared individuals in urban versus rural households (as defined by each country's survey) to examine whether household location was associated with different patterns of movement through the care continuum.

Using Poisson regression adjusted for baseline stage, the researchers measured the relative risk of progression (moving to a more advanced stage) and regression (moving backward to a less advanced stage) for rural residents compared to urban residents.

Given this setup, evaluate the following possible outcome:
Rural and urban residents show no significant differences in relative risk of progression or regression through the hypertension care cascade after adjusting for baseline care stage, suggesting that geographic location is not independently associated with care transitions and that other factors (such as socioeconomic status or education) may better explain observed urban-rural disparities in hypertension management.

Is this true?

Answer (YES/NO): NO